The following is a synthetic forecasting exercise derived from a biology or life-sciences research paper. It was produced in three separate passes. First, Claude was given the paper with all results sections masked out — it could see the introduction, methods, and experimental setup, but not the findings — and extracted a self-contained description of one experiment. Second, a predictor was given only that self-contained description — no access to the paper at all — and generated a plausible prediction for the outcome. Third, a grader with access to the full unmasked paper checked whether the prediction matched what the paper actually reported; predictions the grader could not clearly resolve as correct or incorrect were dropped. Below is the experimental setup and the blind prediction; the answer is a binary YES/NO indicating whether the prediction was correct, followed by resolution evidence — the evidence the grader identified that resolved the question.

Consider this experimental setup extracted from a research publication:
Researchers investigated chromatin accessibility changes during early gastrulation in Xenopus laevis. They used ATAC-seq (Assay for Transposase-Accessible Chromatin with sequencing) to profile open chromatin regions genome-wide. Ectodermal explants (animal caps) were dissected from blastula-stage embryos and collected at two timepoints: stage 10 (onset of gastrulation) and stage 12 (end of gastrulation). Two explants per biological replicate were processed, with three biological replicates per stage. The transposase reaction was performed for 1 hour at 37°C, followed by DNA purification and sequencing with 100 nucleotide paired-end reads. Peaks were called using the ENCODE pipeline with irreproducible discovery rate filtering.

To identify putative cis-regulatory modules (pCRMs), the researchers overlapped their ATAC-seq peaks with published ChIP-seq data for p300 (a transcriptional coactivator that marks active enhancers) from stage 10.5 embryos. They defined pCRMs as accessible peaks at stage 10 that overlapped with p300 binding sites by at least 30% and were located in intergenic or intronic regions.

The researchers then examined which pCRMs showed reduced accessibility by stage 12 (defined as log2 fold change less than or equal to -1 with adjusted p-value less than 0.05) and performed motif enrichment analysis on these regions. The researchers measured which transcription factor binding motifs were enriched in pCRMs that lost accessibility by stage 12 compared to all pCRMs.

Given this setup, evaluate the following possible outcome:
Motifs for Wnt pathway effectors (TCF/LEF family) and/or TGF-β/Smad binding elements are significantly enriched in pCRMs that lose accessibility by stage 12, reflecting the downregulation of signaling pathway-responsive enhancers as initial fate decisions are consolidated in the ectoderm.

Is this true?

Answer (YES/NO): NO